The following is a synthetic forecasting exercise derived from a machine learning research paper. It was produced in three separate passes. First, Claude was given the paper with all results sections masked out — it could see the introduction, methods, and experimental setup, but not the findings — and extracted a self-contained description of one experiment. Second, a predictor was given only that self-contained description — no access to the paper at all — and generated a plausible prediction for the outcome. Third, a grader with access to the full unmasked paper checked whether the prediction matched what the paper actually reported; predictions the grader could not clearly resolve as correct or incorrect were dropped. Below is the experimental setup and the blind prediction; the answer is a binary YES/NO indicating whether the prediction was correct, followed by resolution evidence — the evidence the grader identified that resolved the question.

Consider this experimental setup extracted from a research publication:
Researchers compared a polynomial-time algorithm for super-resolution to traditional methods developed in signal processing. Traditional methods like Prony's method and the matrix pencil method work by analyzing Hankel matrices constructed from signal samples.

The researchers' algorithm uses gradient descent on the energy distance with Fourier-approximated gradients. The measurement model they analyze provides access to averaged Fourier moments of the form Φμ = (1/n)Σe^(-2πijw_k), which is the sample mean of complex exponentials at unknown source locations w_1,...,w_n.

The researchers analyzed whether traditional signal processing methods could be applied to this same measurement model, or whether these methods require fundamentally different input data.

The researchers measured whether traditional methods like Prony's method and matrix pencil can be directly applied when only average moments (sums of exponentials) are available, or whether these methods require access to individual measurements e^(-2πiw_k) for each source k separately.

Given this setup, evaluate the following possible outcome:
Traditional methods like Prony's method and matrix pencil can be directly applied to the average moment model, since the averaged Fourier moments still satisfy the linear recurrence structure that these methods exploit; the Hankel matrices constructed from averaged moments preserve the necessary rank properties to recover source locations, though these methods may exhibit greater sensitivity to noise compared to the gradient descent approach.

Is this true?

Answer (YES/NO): NO